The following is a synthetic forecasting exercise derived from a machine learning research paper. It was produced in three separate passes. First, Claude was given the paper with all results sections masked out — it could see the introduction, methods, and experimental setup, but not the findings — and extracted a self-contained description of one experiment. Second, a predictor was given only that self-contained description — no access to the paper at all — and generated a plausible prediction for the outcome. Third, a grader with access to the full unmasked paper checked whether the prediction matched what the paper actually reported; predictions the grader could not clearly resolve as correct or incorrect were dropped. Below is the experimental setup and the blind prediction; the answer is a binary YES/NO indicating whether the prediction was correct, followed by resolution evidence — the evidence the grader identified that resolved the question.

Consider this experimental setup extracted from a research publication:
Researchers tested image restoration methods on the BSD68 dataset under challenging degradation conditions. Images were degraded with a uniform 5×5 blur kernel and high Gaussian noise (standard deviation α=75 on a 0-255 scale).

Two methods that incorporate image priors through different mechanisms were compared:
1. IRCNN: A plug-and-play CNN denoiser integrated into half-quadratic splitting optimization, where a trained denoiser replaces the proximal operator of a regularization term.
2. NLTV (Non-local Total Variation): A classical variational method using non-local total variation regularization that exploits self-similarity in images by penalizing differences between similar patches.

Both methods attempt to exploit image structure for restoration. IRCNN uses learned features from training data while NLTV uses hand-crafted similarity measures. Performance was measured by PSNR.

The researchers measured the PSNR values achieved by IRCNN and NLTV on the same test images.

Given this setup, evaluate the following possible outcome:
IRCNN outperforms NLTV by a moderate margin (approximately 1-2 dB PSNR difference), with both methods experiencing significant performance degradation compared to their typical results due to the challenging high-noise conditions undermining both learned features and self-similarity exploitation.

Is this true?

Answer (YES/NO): NO